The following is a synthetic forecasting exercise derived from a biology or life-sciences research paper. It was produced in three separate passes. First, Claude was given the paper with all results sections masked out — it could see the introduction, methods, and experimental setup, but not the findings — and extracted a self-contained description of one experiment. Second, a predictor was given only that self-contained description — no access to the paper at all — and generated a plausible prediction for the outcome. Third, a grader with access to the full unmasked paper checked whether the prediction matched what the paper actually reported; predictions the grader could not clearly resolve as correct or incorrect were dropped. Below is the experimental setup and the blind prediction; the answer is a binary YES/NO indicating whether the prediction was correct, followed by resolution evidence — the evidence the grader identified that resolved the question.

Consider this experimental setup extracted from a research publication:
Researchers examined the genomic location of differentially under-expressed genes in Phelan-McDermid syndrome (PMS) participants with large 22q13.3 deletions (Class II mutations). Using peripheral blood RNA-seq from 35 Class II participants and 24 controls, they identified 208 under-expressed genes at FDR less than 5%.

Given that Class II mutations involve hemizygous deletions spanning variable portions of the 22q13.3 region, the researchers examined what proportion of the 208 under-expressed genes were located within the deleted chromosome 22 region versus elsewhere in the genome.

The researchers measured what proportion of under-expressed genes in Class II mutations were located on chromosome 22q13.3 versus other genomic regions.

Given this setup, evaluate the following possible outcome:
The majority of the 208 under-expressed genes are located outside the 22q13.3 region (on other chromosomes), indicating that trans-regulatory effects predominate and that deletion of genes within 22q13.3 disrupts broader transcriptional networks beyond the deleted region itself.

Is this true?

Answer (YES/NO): YES